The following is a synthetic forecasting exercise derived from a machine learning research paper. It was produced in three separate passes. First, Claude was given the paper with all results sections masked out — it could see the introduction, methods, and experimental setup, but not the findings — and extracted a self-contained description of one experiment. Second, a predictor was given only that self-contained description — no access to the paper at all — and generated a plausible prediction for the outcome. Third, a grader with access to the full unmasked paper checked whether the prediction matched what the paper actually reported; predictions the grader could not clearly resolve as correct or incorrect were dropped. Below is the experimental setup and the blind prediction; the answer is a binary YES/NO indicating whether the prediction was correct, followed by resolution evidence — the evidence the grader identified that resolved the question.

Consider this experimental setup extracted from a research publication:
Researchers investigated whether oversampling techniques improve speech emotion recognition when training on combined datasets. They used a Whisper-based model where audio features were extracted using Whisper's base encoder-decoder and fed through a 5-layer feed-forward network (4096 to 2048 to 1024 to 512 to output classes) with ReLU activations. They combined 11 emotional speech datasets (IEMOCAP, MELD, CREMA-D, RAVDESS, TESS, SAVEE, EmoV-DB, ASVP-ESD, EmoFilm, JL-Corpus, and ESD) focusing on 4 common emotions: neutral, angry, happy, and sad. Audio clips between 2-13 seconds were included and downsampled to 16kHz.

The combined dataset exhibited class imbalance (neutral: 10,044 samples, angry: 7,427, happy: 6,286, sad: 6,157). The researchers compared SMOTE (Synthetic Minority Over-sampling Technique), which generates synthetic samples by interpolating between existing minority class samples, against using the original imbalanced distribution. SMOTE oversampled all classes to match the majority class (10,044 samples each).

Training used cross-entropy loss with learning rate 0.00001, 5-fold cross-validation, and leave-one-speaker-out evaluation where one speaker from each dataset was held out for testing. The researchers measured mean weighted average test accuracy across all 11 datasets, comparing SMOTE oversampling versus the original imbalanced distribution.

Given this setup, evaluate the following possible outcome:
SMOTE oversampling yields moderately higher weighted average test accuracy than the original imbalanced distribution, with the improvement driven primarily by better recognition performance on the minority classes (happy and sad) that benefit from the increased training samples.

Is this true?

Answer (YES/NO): NO